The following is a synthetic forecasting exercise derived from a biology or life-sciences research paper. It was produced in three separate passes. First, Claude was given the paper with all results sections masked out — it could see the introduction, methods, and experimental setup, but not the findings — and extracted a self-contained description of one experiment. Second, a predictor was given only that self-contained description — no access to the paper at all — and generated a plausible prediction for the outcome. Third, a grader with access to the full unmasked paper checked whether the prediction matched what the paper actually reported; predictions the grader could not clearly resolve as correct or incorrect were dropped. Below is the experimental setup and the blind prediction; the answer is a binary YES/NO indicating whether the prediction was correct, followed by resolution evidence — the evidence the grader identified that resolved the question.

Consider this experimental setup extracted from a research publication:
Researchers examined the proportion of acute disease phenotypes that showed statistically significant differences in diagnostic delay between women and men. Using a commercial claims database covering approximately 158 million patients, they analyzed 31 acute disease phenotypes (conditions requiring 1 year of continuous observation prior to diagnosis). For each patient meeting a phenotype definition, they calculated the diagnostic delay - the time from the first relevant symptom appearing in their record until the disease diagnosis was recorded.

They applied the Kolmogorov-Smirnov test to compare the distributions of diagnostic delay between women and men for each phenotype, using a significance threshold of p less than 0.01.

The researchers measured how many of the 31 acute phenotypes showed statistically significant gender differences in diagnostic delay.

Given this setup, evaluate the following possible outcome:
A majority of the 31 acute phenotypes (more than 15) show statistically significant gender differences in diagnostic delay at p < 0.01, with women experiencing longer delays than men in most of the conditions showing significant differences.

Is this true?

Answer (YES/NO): YES